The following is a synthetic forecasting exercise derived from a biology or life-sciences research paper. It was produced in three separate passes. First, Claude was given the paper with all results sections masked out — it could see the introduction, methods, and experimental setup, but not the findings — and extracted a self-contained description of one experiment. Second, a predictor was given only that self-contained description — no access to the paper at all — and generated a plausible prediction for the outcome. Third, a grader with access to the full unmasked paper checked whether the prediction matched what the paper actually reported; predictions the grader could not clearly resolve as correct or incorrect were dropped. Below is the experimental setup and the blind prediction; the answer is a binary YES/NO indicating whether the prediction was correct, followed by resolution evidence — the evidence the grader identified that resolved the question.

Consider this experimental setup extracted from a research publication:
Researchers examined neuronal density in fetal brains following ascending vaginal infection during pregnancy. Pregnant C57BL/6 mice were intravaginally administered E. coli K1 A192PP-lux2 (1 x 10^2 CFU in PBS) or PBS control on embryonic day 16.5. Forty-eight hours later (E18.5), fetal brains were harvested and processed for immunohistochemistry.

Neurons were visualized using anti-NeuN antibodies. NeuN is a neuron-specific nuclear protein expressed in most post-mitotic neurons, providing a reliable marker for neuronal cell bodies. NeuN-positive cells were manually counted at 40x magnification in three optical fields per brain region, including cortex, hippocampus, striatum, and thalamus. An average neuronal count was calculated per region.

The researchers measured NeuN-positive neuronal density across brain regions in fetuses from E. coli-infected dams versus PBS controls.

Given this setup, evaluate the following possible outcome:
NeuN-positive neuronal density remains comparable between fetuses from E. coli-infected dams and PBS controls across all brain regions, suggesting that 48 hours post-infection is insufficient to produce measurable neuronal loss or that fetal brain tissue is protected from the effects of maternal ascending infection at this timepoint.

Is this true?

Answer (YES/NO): YES